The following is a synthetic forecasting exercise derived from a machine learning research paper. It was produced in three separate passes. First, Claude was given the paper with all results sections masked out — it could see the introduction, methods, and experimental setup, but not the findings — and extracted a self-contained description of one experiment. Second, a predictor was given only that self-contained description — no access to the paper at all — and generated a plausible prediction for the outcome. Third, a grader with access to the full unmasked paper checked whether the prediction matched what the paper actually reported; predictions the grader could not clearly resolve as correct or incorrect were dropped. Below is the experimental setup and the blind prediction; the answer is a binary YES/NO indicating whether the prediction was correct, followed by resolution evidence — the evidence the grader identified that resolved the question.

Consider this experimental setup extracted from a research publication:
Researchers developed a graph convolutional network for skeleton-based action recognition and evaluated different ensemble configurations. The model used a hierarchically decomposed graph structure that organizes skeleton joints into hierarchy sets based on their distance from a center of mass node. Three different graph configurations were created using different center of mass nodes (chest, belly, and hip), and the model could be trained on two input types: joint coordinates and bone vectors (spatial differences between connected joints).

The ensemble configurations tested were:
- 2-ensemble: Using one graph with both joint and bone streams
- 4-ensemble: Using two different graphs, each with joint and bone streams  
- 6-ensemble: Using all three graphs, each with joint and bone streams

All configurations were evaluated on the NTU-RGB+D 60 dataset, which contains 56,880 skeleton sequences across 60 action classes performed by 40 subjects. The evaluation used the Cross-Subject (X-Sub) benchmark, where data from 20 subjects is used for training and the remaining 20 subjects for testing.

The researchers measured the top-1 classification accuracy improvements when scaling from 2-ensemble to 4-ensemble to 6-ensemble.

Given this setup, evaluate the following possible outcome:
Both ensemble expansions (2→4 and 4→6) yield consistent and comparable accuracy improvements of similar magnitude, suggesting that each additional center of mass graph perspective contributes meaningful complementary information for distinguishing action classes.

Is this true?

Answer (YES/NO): NO